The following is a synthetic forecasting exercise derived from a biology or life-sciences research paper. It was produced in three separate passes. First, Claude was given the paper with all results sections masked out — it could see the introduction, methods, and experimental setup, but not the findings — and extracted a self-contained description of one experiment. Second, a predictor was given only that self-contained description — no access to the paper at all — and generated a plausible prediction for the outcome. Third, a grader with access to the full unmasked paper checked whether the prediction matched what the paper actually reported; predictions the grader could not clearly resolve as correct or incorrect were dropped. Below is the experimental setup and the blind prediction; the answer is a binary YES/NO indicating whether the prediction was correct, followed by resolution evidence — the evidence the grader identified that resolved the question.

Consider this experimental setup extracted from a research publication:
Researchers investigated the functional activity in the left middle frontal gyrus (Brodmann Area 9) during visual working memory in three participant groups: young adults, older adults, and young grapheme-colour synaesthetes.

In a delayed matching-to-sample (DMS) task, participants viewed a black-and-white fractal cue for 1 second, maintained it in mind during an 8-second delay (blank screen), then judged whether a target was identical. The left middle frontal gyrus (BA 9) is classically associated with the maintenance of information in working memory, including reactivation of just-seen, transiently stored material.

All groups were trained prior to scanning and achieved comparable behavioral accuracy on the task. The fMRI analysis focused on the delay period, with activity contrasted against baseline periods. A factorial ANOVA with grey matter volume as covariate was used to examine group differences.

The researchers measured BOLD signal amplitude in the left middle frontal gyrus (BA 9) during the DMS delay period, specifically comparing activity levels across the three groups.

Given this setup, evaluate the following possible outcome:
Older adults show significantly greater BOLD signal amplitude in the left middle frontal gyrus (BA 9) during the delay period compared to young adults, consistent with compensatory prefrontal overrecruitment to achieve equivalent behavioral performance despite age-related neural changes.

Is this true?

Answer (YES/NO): NO